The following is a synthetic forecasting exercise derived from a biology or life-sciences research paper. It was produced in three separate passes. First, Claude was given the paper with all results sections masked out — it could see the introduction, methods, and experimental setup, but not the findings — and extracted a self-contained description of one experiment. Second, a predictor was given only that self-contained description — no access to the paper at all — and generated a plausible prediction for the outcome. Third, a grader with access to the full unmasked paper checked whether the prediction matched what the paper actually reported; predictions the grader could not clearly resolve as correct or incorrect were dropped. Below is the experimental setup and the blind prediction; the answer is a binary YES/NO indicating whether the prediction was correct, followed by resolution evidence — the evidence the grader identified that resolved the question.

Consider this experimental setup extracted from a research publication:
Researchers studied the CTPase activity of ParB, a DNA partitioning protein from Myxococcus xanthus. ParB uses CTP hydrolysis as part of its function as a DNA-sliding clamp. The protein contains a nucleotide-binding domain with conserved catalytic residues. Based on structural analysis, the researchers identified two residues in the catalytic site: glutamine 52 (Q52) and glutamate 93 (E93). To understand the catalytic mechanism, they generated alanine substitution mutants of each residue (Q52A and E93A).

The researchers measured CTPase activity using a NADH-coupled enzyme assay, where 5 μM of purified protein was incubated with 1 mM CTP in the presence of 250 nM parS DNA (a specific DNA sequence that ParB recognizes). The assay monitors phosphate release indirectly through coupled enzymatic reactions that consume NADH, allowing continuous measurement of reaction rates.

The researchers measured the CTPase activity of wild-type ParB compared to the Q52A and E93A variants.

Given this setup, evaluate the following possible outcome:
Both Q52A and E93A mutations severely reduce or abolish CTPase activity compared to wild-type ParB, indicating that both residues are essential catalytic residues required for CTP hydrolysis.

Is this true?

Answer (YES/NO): YES